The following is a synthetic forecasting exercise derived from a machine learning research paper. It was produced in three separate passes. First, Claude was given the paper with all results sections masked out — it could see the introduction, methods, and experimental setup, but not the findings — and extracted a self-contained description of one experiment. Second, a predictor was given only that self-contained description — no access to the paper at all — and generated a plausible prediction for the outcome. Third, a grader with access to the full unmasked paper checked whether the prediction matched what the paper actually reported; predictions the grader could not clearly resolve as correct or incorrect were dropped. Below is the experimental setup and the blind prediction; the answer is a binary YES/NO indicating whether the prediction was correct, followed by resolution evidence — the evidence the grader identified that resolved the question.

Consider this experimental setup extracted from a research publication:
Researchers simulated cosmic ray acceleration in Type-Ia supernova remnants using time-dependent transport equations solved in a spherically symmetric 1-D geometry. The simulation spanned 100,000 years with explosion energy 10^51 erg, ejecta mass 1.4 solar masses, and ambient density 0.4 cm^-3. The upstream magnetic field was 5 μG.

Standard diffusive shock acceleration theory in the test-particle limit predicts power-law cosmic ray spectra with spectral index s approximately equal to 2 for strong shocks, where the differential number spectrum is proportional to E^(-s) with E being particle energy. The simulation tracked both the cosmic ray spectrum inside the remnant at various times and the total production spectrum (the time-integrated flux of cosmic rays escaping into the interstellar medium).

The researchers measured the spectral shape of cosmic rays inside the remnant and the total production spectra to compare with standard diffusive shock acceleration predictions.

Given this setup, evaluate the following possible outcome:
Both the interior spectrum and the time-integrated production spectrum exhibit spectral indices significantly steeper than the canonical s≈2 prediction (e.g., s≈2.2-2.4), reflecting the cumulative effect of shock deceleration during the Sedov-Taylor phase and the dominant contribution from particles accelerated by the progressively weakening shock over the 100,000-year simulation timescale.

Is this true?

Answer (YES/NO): NO